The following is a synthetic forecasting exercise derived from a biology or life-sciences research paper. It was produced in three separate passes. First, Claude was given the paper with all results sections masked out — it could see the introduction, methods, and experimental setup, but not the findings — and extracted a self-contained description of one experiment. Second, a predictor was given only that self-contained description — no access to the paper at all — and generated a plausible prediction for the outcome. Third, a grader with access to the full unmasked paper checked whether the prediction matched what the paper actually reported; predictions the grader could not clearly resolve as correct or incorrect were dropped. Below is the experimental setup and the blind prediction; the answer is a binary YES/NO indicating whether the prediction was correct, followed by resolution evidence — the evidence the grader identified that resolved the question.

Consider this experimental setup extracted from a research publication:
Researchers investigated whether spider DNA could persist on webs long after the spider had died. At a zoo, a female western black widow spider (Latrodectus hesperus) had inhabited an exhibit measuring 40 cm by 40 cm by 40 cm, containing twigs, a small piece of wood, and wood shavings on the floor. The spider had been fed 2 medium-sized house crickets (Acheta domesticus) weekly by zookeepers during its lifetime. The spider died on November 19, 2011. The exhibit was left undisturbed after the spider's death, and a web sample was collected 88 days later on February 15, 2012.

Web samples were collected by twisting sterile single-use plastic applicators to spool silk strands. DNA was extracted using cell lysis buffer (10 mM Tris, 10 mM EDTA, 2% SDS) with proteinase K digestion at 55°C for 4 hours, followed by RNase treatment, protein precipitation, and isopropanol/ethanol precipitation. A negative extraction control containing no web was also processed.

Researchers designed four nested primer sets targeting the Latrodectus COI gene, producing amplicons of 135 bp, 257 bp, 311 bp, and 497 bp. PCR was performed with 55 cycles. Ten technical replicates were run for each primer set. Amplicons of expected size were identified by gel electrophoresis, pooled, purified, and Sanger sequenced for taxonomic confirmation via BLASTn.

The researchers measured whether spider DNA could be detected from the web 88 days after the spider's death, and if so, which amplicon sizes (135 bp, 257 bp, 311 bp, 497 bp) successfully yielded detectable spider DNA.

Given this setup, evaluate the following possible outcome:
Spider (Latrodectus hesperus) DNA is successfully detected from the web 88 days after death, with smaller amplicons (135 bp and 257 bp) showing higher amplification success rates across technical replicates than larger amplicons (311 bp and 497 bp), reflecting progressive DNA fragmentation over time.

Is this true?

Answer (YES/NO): NO